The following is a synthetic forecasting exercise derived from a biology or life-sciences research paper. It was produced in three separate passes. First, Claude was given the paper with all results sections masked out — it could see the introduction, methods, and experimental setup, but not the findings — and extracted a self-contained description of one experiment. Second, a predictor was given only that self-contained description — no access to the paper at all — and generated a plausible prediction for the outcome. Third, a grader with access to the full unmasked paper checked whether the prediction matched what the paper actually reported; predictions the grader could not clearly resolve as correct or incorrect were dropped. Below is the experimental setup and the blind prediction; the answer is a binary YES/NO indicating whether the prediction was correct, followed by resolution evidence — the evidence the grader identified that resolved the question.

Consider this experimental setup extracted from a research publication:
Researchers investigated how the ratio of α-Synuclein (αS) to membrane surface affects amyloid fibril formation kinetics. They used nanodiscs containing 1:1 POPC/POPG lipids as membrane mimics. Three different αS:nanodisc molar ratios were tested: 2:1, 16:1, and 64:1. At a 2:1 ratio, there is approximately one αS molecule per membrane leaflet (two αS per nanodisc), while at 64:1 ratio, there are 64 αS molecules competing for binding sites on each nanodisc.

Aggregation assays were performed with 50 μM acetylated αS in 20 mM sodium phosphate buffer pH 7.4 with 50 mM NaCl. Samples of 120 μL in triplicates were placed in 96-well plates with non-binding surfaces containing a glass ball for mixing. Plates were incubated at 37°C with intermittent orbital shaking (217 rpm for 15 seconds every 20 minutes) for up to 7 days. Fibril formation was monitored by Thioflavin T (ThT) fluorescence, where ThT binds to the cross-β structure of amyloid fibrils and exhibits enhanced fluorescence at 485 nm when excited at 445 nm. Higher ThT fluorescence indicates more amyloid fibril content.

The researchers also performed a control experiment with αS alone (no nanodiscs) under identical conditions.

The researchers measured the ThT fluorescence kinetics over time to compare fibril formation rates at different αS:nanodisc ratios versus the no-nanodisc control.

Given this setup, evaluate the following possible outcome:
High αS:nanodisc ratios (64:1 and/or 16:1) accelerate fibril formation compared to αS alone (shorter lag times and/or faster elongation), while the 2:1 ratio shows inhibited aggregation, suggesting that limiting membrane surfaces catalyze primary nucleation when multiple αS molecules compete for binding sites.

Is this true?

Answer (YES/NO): NO